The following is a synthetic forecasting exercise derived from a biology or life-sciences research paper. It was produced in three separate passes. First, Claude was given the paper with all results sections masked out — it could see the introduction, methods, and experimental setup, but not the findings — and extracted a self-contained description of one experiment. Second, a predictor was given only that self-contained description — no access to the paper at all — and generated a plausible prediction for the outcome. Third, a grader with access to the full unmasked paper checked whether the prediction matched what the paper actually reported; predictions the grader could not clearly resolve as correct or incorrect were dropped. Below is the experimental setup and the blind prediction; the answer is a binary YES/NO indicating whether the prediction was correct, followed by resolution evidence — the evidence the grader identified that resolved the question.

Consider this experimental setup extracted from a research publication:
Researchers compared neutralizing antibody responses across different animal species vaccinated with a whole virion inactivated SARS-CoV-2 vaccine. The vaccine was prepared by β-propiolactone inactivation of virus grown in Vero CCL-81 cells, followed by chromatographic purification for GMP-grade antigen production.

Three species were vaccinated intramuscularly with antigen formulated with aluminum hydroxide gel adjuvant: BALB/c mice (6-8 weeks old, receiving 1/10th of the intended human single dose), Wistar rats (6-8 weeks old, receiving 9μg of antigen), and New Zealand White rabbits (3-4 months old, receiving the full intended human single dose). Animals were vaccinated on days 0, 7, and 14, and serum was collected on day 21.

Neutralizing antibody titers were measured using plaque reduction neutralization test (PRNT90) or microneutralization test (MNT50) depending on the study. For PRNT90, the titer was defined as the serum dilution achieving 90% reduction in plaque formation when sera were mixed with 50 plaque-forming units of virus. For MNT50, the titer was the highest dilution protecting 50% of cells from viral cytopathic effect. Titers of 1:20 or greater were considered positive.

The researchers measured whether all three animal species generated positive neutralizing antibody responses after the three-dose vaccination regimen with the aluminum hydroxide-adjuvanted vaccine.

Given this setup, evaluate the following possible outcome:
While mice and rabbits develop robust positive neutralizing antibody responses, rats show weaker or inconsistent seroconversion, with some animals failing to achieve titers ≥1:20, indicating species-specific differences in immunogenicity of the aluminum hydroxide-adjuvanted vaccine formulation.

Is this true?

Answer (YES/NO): NO